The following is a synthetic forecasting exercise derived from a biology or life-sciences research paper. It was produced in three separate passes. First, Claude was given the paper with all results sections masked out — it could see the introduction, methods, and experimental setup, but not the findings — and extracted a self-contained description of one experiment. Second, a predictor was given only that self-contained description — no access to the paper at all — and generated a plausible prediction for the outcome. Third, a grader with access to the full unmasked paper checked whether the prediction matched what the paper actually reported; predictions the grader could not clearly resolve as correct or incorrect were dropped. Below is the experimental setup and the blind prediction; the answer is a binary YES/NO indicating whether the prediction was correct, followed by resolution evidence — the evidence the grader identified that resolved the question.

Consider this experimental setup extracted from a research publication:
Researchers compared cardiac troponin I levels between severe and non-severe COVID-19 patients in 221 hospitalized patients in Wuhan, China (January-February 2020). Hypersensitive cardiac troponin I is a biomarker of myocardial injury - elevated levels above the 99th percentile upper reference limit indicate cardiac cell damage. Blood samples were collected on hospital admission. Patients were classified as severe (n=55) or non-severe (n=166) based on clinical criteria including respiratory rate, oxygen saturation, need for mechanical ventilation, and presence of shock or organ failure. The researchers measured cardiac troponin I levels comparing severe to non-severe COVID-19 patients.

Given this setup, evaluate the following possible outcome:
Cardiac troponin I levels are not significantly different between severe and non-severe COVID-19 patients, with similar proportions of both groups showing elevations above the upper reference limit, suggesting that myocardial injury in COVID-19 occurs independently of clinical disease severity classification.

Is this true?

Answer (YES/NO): NO